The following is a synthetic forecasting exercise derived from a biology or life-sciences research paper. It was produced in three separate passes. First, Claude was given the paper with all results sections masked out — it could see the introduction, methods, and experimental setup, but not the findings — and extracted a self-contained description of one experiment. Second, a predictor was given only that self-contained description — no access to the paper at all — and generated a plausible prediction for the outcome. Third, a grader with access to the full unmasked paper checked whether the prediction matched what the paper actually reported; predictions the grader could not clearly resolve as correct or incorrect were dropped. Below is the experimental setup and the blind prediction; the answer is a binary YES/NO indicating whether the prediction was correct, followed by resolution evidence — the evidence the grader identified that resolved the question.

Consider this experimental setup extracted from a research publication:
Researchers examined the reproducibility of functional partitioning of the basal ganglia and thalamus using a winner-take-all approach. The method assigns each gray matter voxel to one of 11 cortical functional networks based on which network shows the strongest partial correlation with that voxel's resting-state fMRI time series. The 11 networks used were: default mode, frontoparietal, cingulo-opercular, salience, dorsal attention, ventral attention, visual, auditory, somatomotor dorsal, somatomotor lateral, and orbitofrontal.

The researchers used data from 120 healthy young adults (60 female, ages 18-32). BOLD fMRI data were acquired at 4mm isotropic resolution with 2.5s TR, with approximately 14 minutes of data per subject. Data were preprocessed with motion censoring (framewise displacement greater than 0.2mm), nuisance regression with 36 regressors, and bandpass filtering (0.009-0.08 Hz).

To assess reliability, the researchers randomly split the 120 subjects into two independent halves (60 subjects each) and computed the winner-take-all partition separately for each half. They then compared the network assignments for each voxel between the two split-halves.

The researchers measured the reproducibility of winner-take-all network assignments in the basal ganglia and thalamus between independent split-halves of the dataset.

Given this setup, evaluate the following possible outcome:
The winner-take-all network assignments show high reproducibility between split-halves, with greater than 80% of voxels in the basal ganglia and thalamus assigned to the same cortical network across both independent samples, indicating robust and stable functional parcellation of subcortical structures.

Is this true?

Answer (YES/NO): NO